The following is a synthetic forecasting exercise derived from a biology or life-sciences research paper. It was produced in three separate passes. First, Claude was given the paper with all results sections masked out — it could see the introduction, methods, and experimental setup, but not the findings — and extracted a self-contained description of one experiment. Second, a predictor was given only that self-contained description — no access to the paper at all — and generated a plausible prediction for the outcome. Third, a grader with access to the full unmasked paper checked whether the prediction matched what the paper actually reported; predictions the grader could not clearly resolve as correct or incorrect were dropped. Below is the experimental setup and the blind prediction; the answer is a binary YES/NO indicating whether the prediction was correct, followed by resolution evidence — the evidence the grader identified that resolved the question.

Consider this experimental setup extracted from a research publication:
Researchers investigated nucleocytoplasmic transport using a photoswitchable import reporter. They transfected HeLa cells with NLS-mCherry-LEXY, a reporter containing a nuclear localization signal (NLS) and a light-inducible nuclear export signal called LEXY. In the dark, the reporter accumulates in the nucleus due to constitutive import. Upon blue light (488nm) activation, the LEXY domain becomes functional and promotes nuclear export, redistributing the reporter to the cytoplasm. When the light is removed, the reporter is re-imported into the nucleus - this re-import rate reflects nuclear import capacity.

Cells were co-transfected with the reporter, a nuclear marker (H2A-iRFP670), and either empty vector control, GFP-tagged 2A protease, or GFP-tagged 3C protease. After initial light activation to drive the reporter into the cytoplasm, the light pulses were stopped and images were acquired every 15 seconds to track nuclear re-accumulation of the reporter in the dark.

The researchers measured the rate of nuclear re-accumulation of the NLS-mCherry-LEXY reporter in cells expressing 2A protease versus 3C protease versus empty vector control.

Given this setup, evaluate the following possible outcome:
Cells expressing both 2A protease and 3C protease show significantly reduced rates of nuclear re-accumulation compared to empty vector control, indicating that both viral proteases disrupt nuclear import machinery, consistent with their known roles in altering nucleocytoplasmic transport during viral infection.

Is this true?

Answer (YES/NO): NO